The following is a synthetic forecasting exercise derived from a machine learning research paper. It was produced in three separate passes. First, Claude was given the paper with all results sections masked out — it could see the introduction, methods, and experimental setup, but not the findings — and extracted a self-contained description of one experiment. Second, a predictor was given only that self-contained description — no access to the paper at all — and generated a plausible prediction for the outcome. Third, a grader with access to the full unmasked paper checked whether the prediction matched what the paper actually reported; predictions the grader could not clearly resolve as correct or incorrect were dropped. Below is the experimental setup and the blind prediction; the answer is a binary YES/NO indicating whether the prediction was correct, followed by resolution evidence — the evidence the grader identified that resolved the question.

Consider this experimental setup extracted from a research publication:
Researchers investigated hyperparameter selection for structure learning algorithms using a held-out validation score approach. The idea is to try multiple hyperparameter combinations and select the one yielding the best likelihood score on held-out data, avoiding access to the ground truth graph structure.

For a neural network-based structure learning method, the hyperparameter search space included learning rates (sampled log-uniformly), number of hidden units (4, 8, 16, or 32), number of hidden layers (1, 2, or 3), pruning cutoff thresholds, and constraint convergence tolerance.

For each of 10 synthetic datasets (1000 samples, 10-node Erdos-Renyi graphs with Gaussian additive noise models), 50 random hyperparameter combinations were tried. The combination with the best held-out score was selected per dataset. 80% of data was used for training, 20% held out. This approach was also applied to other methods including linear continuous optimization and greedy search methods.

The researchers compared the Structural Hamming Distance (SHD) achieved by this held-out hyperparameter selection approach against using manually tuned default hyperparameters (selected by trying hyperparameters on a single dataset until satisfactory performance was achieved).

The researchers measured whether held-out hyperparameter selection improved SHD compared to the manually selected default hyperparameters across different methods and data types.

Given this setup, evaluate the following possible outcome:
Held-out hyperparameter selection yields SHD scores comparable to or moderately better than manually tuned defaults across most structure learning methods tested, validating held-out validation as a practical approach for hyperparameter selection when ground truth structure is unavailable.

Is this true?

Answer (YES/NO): NO